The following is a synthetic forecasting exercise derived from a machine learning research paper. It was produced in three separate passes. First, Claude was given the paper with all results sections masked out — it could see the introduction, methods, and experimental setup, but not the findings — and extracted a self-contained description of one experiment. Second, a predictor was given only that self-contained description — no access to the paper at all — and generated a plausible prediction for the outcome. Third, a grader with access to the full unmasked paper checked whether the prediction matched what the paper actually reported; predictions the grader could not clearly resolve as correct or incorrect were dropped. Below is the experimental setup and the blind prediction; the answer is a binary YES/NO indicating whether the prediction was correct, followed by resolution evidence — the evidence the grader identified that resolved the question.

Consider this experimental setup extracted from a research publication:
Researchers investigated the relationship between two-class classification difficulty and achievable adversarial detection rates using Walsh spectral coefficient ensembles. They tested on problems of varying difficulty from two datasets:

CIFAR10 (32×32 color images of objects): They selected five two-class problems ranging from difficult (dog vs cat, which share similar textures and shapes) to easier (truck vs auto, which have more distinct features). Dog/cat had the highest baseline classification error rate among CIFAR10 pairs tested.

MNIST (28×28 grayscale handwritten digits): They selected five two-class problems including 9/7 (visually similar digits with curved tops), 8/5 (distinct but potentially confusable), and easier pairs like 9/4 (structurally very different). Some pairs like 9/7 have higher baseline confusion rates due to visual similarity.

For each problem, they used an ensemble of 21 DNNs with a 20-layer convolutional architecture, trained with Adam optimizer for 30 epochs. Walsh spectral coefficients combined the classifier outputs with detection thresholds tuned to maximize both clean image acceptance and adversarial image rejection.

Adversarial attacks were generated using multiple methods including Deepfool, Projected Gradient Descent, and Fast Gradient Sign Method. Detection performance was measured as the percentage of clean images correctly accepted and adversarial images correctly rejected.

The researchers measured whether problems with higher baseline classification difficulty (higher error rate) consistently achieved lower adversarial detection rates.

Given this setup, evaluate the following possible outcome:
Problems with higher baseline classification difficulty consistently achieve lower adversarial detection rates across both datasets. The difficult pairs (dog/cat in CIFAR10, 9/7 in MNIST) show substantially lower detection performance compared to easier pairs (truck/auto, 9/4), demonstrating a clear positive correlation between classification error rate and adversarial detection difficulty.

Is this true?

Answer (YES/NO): NO